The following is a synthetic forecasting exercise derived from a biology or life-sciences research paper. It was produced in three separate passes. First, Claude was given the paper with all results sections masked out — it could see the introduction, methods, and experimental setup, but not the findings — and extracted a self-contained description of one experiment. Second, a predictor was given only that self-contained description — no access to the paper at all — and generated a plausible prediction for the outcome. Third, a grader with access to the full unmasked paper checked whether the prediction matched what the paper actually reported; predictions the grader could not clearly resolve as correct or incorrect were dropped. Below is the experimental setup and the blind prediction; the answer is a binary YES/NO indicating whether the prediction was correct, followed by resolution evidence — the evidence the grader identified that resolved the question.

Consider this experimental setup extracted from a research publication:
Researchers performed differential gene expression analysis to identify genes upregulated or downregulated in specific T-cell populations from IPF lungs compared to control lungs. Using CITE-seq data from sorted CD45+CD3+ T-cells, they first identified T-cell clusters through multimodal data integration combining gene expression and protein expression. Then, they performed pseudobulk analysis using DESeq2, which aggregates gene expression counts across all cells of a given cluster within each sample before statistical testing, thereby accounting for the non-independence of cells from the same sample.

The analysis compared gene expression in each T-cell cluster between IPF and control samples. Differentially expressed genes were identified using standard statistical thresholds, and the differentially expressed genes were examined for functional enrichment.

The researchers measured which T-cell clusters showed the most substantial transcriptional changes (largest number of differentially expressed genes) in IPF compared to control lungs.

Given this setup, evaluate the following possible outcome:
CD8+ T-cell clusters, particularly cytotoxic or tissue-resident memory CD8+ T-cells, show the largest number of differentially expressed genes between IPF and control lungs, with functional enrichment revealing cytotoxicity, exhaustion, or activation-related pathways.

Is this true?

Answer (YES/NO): NO